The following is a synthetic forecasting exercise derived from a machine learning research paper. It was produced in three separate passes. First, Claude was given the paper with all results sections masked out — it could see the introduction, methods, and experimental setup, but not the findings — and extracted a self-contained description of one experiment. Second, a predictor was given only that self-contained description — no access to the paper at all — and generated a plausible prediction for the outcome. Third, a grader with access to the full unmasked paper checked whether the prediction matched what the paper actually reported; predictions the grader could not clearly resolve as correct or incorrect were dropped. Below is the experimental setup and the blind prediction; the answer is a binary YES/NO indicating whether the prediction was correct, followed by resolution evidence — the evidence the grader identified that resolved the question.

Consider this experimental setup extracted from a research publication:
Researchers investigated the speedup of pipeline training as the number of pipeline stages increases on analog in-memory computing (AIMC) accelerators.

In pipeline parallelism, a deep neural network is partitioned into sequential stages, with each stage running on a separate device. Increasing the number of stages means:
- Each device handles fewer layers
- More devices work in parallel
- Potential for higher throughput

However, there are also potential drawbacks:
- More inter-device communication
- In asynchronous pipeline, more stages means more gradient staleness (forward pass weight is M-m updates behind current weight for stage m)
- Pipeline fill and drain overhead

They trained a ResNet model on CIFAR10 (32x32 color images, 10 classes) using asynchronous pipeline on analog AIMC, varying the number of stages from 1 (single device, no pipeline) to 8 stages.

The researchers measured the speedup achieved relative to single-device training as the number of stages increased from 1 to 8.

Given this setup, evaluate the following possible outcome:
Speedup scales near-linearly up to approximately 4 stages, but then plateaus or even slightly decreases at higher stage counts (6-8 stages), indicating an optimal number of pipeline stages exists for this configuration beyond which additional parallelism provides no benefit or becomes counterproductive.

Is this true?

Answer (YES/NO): NO